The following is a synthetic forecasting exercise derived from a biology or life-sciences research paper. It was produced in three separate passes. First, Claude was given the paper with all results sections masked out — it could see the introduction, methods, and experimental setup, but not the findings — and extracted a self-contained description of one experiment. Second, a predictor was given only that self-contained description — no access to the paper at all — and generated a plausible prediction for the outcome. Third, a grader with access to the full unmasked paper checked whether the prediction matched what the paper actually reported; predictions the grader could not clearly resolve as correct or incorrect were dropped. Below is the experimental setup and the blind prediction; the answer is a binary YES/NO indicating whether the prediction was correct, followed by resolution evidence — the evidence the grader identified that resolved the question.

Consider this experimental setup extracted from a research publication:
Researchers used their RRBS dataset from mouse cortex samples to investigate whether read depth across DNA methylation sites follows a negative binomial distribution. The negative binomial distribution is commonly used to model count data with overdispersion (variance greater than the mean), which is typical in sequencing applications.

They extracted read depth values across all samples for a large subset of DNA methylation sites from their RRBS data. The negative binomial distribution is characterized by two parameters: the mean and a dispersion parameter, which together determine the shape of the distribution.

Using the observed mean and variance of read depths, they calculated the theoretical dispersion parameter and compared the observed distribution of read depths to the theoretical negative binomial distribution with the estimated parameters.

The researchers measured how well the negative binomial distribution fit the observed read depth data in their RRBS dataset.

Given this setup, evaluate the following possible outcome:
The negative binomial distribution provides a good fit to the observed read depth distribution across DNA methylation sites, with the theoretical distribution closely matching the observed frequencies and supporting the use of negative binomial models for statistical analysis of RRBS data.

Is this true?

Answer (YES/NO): NO